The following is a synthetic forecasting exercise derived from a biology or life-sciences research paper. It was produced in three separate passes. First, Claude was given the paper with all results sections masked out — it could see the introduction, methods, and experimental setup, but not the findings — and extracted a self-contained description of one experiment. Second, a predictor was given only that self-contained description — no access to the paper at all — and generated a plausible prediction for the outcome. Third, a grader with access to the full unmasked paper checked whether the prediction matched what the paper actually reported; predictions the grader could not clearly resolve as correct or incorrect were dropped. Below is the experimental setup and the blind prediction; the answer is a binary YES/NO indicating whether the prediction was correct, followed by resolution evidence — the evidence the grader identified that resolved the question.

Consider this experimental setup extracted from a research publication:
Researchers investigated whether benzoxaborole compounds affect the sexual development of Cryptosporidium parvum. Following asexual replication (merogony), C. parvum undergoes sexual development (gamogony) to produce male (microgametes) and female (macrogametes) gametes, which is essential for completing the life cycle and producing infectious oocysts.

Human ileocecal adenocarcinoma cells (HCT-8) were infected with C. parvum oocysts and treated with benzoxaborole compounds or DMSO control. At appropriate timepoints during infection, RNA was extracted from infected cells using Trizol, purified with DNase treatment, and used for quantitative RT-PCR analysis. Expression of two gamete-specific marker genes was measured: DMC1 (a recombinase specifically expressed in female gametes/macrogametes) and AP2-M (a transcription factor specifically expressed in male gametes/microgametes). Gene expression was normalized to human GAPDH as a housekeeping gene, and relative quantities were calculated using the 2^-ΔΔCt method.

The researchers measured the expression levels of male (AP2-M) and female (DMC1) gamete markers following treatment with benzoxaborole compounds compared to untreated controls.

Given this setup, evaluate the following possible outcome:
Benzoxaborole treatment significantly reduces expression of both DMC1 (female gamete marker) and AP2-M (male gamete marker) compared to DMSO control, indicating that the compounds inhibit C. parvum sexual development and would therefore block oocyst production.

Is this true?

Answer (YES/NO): NO